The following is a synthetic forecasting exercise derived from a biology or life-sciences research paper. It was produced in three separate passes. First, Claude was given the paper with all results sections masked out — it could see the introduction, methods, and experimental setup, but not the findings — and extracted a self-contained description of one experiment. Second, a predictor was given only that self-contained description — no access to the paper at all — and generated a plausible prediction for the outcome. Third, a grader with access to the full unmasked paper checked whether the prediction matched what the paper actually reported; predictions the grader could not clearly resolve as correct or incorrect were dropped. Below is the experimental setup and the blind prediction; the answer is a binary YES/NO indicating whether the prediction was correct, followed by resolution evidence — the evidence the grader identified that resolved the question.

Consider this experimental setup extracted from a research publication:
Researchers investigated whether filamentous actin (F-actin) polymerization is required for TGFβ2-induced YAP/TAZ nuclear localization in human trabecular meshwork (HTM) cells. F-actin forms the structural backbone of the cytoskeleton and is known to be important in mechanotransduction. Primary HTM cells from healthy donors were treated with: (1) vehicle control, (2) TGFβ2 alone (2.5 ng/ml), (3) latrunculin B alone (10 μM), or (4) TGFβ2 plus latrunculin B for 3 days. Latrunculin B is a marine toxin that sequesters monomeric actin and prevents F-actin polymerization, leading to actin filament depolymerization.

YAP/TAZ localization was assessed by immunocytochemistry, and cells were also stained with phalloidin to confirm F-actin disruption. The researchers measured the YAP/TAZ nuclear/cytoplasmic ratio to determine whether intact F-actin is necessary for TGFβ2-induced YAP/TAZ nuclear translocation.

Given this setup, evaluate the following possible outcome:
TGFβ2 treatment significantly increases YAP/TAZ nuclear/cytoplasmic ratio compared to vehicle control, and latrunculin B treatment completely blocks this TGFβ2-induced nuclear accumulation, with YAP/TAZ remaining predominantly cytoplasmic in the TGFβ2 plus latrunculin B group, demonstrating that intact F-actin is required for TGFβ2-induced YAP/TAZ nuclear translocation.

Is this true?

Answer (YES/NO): YES